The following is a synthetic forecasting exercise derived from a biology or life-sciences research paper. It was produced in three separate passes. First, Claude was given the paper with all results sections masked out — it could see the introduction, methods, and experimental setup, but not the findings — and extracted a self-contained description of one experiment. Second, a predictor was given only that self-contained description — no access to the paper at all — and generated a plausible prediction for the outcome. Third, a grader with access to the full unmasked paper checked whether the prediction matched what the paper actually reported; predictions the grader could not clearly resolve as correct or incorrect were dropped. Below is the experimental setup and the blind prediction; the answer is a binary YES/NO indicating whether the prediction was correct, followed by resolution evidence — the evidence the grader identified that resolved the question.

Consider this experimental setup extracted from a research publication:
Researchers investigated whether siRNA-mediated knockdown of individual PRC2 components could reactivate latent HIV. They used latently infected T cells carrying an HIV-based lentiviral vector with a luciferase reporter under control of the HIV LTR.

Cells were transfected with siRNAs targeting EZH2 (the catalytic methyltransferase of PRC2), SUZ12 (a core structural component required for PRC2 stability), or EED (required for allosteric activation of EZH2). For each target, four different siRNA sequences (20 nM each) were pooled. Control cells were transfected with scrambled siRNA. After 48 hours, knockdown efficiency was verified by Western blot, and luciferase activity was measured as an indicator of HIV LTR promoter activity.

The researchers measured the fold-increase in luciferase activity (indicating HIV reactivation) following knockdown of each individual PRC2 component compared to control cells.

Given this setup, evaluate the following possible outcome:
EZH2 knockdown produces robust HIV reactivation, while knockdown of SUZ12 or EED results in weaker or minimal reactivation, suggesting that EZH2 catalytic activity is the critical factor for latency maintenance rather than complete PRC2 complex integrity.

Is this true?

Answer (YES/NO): NO